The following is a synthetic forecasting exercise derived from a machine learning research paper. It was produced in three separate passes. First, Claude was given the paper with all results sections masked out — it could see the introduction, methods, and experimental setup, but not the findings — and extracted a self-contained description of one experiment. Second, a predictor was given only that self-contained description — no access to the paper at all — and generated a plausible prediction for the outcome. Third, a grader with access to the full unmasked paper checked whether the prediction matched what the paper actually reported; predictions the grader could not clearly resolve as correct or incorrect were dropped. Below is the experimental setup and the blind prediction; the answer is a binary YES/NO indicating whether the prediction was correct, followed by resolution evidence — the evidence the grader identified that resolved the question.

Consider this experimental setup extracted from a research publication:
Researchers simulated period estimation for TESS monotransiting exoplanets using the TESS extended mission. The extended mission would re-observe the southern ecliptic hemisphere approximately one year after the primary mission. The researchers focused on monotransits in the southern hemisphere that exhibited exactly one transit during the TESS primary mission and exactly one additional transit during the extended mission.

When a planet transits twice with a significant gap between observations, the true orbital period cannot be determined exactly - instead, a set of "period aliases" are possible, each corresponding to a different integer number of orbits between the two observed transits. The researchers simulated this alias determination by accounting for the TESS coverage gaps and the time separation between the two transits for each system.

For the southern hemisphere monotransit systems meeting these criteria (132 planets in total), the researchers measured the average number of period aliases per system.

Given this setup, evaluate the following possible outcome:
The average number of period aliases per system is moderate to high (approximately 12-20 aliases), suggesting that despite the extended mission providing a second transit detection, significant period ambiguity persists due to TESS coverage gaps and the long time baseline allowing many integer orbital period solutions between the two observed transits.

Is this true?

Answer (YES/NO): NO